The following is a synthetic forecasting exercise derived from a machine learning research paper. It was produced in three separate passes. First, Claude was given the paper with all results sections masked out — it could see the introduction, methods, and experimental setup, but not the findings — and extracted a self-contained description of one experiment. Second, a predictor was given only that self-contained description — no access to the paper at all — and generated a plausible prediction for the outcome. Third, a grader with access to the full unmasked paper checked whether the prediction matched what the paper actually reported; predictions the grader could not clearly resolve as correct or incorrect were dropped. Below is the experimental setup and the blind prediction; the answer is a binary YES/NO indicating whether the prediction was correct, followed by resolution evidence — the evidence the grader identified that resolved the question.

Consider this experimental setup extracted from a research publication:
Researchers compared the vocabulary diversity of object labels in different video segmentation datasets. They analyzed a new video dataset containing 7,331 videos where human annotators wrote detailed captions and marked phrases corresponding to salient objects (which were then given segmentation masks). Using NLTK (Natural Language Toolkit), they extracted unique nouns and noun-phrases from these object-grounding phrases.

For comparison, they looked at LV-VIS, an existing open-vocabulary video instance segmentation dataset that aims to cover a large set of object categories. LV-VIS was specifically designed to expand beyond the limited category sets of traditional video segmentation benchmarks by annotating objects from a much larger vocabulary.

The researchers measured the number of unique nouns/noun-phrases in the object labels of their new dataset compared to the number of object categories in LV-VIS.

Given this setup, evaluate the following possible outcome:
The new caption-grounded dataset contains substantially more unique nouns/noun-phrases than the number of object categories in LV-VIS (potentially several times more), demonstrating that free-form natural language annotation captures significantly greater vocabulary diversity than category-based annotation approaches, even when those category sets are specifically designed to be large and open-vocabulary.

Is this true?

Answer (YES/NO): YES